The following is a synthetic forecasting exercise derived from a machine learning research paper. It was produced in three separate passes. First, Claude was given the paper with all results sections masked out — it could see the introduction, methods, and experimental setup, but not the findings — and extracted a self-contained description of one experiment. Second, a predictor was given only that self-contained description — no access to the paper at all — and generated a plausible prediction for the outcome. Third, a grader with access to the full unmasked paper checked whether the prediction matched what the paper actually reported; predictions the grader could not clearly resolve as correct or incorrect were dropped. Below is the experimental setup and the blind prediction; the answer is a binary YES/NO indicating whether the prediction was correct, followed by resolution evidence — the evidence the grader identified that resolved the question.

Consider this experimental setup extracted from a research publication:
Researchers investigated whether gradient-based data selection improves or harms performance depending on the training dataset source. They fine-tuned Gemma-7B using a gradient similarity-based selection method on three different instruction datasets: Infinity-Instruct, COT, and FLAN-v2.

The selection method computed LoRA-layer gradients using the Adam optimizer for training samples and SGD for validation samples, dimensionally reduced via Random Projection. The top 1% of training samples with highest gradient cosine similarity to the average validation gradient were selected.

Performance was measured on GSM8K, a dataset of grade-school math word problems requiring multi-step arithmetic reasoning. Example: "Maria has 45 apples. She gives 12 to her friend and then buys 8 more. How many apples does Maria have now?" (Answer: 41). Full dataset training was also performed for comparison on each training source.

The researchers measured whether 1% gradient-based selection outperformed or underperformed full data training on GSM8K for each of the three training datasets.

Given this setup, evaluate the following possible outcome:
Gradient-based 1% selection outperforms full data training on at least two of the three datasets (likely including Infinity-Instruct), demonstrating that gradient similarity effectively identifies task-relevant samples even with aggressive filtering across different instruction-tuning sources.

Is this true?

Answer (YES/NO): NO